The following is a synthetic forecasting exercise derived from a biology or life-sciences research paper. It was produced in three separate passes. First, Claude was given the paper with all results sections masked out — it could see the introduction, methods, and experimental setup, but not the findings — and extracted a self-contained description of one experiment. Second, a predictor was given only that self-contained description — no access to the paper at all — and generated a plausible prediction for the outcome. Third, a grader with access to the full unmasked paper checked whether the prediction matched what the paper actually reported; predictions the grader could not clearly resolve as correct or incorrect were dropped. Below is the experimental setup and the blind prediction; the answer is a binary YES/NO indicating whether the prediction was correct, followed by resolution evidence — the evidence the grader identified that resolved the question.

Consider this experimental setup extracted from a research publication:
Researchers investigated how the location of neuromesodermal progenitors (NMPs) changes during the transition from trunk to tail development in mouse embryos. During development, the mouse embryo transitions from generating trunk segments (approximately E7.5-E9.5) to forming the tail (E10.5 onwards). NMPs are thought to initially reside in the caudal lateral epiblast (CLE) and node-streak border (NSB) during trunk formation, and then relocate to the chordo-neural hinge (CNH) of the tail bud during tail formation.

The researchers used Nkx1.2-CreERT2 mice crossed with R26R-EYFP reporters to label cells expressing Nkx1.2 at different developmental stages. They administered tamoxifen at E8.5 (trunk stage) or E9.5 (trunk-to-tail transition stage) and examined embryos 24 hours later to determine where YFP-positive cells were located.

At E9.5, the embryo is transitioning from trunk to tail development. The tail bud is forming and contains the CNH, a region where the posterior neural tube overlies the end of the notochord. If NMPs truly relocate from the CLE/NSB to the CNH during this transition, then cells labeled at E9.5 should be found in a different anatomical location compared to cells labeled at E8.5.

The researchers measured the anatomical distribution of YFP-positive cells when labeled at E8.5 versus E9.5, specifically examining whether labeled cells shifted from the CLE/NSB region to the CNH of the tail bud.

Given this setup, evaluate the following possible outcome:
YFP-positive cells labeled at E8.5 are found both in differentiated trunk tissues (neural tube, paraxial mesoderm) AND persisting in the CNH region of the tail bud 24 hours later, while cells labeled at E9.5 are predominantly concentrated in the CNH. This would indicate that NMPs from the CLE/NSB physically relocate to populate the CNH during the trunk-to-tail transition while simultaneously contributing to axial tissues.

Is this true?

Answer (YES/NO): NO